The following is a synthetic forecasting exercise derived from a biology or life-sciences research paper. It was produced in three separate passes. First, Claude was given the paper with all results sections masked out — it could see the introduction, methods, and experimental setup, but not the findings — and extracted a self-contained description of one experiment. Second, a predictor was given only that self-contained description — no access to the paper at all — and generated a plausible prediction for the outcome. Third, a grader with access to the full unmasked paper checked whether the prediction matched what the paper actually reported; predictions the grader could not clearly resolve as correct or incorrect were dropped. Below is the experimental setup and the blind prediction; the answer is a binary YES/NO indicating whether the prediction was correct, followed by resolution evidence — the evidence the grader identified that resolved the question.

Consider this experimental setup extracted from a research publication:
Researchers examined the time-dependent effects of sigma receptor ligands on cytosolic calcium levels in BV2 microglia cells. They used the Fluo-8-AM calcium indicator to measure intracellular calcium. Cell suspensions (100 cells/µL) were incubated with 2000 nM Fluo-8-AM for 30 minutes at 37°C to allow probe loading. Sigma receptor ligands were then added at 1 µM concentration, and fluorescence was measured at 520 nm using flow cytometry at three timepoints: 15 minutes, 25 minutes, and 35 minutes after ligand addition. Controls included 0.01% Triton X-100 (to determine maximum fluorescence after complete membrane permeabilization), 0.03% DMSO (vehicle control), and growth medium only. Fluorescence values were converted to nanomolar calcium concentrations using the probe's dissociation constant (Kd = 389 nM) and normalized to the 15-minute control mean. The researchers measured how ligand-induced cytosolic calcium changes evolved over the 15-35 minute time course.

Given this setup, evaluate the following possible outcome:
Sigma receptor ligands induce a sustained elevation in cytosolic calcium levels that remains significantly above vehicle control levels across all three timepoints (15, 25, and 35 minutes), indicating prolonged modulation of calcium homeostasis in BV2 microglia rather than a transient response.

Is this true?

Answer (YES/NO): NO